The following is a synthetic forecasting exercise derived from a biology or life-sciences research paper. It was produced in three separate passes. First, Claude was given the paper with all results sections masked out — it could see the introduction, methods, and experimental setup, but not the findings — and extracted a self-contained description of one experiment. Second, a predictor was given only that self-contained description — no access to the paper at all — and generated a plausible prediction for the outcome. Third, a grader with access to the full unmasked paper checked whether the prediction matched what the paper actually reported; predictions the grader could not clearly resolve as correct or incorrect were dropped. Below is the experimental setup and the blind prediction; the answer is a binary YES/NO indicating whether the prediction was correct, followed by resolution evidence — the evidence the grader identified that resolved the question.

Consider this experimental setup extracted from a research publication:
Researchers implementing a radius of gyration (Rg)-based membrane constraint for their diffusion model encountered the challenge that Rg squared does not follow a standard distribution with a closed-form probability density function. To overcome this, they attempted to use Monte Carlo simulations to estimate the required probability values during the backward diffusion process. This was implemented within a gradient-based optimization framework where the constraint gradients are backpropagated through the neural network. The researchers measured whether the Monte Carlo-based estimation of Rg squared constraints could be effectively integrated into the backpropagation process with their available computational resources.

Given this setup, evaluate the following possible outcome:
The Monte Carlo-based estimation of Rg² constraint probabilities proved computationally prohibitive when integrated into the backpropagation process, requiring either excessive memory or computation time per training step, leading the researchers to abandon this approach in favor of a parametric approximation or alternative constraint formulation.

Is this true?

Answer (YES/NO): NO